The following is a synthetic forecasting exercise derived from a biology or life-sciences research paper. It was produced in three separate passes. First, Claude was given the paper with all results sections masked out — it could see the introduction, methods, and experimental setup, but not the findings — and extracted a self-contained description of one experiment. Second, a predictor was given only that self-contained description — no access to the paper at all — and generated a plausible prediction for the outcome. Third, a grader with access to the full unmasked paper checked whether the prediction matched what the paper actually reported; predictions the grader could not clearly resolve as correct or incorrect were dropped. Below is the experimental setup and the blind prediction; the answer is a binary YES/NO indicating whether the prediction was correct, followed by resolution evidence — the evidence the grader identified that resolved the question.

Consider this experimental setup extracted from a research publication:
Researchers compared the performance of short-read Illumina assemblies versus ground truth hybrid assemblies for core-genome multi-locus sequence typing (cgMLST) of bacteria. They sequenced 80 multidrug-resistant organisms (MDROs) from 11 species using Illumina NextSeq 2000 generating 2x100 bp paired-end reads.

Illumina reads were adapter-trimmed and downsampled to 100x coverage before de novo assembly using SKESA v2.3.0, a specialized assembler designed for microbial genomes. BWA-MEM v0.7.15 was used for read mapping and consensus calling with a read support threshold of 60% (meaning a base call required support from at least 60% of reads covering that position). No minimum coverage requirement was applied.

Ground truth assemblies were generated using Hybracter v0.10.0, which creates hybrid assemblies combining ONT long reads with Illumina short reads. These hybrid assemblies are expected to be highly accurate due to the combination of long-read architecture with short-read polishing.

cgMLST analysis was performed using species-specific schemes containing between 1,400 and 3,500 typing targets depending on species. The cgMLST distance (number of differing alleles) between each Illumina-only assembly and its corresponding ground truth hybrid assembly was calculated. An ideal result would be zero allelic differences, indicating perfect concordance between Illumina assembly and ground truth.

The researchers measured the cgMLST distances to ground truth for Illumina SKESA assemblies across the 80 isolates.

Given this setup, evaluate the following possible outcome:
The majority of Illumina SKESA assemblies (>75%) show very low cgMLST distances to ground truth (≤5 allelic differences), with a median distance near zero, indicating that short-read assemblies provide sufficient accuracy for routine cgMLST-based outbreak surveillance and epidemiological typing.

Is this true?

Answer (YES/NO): YES